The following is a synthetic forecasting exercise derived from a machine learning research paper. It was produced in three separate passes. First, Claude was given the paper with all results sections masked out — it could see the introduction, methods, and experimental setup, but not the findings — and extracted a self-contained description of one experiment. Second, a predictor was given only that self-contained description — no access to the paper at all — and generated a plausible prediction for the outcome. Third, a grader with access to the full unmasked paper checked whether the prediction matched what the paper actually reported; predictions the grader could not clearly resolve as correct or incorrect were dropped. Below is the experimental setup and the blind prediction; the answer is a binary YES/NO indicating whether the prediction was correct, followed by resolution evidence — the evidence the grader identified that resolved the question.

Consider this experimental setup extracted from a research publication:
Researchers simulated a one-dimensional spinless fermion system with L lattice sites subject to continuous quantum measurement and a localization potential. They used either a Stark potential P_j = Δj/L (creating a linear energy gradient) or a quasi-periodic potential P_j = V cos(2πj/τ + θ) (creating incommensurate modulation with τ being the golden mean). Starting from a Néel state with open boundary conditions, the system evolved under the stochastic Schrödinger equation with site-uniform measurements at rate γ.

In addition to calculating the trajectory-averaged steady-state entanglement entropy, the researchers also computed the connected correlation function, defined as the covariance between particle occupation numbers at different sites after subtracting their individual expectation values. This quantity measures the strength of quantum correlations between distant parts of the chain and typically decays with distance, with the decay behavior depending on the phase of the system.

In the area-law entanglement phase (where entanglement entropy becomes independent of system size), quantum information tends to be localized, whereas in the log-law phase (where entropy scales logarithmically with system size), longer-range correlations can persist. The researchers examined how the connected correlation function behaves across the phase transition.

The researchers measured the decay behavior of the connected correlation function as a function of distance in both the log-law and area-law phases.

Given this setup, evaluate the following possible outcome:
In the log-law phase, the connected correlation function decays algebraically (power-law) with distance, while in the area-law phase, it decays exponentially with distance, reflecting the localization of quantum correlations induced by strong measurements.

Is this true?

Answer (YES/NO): YES